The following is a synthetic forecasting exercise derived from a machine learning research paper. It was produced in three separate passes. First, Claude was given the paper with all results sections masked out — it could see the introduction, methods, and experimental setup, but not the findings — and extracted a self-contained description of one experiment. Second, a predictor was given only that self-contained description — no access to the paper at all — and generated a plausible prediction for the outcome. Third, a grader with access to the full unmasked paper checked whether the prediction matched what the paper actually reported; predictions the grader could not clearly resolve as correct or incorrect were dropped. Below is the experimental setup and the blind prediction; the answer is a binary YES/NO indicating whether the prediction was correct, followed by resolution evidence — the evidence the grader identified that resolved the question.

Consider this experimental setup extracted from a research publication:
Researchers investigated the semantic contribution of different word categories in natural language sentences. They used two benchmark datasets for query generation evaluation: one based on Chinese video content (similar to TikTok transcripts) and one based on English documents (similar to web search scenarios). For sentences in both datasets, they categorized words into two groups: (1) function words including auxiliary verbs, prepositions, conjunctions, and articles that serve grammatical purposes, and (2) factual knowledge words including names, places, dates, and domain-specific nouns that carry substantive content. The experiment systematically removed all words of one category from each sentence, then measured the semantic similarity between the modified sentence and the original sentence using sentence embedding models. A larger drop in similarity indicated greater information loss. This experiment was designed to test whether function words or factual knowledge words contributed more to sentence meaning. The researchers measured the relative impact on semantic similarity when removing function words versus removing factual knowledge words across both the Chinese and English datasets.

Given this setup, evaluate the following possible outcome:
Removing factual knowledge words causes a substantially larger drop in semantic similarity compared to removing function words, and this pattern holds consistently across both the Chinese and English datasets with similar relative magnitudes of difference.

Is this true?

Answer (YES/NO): NO